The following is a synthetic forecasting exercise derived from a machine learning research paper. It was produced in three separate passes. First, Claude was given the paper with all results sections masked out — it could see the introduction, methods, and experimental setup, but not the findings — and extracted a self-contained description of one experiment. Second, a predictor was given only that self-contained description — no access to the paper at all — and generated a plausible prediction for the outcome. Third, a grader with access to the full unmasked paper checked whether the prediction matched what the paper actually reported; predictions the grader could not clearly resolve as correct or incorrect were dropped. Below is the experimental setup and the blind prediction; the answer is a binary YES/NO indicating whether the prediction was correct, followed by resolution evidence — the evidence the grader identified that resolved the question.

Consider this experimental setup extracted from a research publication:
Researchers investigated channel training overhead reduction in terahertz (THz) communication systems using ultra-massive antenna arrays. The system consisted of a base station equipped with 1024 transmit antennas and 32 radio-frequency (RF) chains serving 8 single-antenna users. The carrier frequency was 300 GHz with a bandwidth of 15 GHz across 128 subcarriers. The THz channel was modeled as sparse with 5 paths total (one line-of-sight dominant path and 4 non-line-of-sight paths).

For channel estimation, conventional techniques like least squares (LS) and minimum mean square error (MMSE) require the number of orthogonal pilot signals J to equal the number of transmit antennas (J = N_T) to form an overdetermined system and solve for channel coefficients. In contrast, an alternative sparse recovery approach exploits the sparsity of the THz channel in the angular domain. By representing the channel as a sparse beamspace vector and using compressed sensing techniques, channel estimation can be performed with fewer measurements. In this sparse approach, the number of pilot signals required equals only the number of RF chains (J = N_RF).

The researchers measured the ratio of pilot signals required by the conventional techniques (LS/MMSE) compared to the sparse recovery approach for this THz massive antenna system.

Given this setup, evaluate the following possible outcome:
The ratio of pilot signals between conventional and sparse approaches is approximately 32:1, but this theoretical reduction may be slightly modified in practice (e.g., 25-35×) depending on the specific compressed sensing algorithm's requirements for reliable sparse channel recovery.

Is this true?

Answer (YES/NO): NO